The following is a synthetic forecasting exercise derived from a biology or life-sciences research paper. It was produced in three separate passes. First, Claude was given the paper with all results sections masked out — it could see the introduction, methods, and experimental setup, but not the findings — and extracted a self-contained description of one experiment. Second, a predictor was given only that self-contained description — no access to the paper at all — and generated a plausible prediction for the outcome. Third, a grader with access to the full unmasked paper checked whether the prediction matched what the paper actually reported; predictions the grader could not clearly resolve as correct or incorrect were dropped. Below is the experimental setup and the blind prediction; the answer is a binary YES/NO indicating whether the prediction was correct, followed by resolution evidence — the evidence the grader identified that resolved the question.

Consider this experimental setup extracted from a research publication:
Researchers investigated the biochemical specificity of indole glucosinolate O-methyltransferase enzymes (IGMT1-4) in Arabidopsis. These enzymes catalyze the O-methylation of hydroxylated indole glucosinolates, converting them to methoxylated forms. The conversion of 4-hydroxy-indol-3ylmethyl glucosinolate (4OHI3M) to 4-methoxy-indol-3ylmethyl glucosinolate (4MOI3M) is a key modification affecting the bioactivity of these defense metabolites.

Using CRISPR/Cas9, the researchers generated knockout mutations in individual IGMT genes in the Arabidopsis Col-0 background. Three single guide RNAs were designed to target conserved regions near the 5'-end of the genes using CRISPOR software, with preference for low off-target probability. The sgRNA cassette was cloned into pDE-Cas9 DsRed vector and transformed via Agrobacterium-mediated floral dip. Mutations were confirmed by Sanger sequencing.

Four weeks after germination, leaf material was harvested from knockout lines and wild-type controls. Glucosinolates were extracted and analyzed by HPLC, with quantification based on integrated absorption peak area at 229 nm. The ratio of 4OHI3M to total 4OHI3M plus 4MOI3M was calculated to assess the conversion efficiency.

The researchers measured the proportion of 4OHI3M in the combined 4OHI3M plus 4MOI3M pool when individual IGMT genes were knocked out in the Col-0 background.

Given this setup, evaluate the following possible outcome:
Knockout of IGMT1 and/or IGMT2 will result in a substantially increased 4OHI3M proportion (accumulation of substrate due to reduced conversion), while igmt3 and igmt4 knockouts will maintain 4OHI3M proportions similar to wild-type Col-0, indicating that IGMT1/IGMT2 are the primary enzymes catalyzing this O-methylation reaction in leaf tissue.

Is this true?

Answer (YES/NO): NO